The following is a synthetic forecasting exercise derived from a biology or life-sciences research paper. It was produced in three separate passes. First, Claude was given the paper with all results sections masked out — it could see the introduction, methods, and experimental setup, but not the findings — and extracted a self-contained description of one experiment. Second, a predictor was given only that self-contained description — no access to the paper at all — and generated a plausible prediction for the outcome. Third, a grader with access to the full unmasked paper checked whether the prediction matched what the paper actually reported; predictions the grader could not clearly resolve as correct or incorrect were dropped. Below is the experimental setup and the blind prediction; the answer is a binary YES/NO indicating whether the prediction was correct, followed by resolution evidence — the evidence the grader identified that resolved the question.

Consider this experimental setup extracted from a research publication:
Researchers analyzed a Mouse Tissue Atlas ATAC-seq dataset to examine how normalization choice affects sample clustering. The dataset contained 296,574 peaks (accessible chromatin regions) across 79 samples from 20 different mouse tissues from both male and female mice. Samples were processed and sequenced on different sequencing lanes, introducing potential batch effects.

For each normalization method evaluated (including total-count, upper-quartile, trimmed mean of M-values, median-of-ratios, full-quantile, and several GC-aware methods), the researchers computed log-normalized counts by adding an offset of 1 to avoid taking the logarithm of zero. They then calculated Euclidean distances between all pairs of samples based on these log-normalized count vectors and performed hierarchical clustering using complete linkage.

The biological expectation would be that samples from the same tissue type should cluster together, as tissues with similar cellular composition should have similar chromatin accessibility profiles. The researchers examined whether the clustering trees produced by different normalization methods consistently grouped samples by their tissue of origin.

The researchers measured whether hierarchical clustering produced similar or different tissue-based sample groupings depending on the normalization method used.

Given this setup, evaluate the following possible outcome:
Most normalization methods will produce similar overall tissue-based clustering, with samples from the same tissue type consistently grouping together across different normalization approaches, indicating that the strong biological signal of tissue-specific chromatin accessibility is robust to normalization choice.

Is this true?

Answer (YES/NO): NO